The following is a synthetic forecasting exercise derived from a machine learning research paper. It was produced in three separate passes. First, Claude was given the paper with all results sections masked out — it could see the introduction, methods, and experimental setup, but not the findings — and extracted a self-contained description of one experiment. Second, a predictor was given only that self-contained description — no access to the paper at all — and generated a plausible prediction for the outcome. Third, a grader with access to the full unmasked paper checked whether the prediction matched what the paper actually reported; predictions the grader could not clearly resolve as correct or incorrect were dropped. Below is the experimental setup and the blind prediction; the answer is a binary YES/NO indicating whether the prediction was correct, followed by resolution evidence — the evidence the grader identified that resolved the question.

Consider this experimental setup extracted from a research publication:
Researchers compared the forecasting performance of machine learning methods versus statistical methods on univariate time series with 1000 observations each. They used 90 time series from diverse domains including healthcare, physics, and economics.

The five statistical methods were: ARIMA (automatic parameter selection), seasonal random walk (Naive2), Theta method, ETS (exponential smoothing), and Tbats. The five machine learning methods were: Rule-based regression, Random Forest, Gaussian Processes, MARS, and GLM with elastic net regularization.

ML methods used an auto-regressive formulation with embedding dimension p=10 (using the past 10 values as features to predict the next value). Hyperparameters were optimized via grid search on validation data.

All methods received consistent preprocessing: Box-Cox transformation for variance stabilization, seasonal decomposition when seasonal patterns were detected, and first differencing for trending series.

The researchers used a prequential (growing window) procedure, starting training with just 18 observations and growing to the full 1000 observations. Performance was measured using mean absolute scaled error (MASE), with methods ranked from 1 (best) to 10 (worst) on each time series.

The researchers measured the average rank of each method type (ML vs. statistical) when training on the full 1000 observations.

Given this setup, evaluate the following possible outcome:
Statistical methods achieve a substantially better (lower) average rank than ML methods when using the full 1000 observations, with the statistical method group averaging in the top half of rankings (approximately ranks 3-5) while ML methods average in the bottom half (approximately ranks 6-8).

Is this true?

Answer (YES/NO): NO